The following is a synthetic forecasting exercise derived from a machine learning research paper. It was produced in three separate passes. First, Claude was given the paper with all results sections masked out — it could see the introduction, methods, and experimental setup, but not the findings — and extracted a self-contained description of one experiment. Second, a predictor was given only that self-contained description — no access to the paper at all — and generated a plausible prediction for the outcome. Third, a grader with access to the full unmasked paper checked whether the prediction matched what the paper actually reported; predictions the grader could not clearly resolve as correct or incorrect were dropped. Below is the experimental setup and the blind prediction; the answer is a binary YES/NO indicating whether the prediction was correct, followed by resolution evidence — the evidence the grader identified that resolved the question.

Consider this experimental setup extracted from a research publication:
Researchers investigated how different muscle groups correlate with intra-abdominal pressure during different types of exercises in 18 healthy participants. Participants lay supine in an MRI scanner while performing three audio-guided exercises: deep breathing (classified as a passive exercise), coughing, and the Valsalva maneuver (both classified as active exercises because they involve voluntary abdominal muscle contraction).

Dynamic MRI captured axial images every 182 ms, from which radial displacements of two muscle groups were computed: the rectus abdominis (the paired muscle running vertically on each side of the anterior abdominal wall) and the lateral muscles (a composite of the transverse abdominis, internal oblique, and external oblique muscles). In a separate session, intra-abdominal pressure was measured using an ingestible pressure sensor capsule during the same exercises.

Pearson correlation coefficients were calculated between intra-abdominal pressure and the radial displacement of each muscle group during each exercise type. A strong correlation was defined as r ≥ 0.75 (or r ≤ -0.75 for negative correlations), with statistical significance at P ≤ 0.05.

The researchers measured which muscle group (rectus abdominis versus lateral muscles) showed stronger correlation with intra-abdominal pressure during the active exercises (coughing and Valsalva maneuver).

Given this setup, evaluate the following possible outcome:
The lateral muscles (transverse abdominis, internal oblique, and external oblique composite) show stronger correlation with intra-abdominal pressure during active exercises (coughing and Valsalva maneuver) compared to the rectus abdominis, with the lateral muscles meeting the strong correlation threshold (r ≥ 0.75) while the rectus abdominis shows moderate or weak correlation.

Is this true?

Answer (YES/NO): YES